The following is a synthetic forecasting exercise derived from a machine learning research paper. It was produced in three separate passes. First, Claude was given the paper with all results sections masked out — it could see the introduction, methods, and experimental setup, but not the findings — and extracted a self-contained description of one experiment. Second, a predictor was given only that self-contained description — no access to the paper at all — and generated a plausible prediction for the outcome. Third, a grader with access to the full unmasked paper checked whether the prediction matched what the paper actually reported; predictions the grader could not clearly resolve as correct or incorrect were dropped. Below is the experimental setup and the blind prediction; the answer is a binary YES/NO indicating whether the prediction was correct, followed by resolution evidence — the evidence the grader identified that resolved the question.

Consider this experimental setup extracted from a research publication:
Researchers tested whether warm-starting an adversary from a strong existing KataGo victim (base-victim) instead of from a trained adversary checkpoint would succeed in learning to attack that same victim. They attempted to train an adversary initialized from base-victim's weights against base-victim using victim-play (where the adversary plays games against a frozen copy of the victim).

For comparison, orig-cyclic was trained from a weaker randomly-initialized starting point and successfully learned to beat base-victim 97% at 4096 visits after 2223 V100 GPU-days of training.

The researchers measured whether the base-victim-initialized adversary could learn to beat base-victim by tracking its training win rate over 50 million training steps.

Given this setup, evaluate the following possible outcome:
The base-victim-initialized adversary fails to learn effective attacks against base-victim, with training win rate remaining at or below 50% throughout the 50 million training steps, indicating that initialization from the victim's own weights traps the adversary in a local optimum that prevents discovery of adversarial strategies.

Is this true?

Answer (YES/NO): YES